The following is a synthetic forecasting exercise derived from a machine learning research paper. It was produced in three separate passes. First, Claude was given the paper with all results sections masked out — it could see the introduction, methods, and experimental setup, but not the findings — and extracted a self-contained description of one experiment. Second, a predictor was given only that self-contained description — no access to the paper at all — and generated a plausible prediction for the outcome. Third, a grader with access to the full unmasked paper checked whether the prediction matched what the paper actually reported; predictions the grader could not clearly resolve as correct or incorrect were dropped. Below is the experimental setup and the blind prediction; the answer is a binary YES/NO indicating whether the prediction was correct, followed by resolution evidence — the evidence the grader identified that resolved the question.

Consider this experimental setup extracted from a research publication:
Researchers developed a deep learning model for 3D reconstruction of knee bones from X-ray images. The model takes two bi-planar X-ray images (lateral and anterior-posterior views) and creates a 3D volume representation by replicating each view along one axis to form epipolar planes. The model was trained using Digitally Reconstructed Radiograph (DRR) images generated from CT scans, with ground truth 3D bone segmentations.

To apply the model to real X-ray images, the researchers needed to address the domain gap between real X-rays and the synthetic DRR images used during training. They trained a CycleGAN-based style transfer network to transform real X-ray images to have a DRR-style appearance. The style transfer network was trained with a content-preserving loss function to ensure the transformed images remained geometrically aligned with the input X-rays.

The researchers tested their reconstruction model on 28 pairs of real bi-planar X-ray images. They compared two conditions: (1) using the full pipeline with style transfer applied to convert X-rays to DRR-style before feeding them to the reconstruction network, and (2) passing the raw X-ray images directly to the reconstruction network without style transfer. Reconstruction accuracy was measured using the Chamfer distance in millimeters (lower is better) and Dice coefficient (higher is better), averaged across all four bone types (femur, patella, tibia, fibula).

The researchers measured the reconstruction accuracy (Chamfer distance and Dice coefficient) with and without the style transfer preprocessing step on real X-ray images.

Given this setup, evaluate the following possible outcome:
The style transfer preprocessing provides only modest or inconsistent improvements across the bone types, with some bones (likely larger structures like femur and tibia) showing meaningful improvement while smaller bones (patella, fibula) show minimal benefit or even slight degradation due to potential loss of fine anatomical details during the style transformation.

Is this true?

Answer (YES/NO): NO